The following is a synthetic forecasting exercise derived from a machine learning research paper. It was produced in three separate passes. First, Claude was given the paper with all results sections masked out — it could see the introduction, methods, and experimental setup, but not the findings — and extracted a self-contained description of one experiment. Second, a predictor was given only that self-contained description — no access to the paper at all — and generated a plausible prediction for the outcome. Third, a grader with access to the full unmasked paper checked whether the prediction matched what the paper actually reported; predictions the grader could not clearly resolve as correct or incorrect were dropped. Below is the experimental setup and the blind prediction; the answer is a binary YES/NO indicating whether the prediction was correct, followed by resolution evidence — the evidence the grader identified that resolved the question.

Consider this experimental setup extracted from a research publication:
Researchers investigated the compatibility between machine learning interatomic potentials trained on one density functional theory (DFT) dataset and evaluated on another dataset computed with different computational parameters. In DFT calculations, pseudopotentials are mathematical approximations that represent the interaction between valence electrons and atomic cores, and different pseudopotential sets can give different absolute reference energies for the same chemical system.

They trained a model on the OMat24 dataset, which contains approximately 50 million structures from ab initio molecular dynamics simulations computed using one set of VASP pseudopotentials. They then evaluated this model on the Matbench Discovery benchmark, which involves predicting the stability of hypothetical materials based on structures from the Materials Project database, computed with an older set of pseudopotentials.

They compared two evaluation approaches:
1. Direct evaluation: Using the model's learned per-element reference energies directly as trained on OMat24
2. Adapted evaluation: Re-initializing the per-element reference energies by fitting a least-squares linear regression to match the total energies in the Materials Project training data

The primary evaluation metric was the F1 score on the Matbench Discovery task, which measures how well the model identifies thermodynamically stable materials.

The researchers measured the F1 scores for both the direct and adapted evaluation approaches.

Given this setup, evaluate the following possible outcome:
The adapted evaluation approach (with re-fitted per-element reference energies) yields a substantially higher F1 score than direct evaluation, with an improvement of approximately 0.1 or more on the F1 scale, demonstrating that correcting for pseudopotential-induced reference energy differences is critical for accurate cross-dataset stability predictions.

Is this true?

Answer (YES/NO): YES